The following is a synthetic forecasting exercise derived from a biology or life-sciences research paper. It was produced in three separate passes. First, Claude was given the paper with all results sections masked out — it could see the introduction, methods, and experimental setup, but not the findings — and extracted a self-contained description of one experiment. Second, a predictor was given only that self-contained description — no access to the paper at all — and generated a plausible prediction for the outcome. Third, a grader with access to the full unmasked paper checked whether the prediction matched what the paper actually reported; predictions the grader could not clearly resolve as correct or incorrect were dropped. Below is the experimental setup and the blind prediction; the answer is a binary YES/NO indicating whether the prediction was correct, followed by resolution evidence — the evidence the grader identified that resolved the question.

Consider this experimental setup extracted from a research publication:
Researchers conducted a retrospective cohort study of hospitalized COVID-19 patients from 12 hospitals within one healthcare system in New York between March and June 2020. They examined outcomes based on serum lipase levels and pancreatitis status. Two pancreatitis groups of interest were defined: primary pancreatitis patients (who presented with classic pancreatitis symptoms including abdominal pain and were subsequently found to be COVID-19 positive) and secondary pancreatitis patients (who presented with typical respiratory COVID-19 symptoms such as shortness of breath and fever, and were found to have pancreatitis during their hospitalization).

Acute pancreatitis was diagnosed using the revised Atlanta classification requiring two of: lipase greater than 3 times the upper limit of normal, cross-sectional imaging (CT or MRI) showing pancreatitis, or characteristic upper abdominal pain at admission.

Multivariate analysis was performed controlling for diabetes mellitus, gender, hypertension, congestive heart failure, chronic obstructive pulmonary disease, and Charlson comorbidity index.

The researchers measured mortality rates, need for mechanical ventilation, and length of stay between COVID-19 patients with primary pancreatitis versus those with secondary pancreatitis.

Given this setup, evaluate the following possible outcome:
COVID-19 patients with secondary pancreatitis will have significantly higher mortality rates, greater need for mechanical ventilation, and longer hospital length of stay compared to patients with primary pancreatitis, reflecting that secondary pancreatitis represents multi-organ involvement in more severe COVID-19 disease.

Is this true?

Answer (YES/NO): NO